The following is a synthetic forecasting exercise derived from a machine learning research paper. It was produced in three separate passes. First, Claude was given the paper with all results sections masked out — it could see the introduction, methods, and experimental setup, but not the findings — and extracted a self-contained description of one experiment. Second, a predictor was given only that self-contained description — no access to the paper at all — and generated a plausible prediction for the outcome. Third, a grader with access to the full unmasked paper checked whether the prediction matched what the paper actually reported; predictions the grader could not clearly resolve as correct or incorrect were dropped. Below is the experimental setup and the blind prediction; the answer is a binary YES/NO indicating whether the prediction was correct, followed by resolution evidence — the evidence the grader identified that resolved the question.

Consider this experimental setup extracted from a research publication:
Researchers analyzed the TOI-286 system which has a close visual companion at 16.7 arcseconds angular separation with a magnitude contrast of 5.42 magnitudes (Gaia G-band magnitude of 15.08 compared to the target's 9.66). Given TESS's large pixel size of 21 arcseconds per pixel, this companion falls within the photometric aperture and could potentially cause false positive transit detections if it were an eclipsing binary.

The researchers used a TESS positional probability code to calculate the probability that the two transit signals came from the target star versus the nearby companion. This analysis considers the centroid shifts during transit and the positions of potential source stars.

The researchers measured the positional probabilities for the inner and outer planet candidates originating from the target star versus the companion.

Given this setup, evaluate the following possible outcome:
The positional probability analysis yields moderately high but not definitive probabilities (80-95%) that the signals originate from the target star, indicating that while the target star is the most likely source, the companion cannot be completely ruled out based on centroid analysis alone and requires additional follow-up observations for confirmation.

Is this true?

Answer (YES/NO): NO